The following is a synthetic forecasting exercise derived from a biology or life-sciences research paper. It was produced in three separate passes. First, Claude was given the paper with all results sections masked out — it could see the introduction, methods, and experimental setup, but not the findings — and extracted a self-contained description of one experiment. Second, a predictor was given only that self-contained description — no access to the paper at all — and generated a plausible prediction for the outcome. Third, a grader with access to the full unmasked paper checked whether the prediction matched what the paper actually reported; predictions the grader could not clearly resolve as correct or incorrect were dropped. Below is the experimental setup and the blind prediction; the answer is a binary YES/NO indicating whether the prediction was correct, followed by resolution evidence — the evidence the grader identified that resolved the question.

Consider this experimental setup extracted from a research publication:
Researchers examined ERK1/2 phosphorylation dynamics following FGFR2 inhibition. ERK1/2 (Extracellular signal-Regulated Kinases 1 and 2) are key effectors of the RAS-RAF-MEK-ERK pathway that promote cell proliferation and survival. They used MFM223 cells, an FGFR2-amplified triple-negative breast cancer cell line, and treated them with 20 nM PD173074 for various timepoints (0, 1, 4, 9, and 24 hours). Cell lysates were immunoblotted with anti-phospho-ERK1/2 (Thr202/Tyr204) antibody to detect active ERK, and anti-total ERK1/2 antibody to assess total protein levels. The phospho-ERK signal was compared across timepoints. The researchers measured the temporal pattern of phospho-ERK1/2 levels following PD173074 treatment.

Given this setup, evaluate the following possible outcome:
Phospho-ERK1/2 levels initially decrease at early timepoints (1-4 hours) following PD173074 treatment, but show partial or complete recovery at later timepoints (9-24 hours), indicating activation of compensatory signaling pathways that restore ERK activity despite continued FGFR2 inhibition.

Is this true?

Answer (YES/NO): YES